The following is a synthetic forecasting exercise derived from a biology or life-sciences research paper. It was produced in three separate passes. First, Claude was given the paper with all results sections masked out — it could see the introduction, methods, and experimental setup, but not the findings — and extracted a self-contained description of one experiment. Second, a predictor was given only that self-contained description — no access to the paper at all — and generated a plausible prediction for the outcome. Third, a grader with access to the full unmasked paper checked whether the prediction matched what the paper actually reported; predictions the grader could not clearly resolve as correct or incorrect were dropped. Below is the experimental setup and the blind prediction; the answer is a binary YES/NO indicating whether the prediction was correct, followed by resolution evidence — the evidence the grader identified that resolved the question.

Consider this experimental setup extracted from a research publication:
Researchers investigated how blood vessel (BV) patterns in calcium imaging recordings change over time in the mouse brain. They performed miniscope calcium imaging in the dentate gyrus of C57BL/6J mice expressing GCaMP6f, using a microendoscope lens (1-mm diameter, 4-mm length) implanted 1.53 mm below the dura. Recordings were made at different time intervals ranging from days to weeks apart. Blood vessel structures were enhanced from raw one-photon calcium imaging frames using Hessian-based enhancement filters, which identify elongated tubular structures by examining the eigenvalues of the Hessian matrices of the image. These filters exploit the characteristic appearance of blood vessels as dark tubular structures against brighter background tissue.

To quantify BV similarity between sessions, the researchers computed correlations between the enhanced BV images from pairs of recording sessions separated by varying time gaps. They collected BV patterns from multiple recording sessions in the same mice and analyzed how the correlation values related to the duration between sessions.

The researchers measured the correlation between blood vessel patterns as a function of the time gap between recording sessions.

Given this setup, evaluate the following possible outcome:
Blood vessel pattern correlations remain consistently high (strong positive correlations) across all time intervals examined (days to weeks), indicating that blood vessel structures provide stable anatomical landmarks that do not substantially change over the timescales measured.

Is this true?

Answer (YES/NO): NO